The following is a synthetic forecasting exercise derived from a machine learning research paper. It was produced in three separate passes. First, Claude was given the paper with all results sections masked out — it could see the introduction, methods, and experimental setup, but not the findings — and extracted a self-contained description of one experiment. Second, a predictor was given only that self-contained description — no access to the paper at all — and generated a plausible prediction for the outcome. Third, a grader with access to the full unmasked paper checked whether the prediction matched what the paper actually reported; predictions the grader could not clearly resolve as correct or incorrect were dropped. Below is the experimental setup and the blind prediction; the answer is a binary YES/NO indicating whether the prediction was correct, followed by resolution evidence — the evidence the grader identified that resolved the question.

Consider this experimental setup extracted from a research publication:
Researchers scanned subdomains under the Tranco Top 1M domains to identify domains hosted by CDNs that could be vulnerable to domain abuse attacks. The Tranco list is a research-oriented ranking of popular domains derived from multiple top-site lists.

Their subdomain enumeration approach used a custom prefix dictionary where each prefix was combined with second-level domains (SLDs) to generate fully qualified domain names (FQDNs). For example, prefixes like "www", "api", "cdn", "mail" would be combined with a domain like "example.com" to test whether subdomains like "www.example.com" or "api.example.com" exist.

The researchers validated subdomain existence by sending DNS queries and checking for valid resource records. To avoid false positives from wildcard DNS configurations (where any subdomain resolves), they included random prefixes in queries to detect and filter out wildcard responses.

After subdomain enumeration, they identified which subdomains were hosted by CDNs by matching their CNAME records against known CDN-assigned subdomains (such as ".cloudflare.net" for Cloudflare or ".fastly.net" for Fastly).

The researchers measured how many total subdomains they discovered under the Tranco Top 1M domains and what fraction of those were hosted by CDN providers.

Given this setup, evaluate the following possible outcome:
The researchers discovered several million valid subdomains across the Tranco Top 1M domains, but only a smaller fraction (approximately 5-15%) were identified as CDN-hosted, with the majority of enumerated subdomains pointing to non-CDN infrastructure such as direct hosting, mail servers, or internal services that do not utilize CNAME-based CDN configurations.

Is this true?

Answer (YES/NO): NO